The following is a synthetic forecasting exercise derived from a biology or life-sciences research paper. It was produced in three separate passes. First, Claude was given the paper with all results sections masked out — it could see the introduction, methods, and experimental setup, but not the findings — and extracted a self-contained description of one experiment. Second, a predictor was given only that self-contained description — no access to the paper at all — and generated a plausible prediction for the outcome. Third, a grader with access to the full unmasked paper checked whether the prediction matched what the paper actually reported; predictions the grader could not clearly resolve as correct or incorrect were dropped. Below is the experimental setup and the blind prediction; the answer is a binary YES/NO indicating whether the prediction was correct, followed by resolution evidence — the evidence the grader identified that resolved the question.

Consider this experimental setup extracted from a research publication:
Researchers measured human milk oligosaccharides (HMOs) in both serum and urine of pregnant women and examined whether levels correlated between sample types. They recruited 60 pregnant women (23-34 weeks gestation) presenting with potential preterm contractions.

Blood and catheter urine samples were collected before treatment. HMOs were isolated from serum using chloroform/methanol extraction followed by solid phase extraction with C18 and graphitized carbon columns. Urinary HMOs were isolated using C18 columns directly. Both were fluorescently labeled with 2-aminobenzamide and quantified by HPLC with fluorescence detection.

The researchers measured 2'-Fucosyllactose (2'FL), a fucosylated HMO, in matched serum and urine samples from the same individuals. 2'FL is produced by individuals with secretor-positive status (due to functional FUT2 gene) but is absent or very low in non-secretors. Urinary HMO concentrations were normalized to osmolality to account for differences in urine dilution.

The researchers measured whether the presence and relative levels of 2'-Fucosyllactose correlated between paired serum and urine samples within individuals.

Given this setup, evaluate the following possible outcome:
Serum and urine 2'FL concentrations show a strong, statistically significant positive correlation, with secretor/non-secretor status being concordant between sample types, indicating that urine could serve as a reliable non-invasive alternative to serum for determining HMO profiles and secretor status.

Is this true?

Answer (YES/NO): YES